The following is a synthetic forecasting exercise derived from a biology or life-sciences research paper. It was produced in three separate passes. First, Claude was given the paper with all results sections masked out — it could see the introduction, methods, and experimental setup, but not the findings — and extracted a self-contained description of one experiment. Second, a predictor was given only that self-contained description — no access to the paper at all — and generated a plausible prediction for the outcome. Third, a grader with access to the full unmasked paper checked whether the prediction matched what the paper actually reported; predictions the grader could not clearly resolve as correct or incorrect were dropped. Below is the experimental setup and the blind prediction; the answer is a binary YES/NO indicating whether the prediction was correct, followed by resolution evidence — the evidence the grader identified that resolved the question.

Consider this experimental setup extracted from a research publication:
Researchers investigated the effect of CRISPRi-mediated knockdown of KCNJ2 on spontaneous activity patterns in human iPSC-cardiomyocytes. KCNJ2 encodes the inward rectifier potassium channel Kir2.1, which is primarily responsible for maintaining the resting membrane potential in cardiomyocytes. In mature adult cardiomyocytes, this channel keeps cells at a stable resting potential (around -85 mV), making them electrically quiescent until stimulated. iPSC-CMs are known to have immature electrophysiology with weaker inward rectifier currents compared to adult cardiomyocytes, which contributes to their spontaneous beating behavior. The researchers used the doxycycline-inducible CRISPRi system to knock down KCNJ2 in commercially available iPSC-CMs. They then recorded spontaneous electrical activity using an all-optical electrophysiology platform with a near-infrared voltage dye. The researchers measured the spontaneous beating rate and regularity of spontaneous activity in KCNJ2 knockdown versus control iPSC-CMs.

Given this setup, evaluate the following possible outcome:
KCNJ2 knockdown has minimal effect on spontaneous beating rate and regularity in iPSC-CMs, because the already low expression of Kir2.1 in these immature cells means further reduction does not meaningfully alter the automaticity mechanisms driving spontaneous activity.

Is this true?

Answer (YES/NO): NO